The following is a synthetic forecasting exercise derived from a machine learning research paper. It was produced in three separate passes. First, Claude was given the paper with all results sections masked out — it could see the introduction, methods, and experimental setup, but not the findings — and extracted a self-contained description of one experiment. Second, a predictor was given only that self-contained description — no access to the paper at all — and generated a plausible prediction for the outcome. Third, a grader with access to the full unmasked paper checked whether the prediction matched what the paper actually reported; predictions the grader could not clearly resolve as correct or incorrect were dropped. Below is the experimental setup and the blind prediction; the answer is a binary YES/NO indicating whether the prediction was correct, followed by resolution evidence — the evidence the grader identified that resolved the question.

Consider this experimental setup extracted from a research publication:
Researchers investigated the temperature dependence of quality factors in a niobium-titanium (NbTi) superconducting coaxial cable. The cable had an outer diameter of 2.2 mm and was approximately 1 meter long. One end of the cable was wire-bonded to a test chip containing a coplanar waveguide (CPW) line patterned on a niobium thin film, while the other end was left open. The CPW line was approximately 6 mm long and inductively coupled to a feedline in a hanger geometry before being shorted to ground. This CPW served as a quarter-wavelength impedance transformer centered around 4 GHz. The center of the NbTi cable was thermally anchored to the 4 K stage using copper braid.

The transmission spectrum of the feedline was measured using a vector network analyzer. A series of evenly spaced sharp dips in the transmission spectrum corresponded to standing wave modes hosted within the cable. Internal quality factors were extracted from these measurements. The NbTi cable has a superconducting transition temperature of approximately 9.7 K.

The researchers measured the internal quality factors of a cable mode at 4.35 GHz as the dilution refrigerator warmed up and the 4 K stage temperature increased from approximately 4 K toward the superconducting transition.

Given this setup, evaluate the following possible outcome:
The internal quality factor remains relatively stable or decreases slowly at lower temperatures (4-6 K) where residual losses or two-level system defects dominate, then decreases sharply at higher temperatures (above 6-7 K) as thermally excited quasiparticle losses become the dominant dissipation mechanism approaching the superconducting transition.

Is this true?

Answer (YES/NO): NO